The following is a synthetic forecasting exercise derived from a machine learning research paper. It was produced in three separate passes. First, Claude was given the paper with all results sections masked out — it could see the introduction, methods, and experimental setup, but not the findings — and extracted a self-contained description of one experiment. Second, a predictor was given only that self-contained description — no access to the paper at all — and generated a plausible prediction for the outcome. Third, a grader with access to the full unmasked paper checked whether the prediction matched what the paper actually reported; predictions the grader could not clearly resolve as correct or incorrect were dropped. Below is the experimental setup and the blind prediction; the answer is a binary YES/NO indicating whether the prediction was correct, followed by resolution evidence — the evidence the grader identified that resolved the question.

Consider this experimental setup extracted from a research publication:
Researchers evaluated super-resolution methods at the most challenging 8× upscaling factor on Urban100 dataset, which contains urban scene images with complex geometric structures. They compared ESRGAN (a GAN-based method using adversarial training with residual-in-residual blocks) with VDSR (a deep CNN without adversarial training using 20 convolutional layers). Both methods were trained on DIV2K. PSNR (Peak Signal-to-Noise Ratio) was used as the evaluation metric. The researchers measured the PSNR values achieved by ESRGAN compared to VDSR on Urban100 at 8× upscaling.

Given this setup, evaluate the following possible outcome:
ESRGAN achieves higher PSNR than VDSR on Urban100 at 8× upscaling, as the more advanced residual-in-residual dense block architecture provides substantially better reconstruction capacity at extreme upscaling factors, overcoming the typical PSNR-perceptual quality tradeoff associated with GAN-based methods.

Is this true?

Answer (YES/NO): YES